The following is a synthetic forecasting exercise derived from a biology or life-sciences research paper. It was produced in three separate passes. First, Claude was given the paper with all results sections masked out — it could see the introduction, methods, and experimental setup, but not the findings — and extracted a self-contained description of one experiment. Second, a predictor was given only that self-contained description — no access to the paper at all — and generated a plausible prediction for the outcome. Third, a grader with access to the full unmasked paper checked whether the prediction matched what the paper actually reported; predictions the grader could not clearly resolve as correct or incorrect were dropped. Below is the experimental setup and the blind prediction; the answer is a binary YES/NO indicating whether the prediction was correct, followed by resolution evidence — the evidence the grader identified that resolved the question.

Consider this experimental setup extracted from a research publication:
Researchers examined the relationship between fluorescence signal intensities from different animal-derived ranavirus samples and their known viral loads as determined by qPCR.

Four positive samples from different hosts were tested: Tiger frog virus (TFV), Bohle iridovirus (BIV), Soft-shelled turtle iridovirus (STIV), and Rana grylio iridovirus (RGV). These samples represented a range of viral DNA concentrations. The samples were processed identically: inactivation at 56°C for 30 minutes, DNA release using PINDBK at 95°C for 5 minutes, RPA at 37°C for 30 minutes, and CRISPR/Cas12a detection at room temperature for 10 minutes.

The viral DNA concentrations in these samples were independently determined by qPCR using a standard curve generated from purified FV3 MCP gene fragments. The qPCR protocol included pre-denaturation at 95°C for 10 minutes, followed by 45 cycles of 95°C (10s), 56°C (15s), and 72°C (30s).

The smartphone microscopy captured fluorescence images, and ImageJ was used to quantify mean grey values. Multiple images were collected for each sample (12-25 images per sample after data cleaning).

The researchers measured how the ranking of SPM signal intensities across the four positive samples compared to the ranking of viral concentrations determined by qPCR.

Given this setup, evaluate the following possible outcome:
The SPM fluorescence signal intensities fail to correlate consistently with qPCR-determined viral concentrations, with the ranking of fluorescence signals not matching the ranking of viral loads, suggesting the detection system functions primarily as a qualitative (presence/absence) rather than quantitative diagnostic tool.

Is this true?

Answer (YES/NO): NO